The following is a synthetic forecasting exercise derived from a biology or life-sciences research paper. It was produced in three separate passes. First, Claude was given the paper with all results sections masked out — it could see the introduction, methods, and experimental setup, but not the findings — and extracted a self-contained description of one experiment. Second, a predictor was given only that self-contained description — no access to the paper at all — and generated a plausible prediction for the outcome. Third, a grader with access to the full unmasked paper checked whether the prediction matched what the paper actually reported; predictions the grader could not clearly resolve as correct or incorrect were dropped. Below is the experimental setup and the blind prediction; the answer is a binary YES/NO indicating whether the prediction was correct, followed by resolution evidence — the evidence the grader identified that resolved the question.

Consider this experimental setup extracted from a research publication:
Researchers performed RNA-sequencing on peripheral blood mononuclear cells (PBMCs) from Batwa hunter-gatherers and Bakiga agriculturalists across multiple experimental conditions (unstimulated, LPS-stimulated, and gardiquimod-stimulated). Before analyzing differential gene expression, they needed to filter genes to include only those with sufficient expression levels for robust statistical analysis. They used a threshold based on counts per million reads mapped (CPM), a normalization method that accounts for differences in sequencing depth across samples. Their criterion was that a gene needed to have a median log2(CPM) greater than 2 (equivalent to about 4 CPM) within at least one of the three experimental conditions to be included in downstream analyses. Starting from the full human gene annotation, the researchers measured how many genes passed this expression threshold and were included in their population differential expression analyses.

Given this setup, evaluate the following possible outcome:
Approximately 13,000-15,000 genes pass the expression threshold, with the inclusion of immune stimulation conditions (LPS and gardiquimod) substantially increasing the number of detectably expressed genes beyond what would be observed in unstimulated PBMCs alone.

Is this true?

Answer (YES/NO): NO